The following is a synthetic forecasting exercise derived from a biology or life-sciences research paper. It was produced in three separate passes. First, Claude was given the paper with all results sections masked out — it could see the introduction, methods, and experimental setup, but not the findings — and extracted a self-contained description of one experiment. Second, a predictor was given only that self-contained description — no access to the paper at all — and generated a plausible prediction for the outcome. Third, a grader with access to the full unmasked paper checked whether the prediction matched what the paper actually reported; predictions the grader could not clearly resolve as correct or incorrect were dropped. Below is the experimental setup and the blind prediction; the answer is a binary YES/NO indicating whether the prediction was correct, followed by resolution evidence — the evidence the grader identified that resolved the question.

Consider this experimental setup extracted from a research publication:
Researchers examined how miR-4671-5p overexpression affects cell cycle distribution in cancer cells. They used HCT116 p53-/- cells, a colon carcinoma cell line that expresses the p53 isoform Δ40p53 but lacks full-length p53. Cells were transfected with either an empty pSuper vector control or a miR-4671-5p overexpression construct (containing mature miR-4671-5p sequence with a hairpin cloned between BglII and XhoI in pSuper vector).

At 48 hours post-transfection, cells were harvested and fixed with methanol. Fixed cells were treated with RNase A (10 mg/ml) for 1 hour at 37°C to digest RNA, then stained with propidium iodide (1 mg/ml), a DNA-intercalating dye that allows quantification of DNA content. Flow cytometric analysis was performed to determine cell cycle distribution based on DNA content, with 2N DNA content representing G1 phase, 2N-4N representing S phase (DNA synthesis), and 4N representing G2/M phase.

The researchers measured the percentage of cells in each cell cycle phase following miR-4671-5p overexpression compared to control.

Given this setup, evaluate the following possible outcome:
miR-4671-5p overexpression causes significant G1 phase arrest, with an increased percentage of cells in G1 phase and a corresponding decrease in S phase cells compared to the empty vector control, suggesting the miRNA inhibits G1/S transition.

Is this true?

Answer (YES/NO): NO